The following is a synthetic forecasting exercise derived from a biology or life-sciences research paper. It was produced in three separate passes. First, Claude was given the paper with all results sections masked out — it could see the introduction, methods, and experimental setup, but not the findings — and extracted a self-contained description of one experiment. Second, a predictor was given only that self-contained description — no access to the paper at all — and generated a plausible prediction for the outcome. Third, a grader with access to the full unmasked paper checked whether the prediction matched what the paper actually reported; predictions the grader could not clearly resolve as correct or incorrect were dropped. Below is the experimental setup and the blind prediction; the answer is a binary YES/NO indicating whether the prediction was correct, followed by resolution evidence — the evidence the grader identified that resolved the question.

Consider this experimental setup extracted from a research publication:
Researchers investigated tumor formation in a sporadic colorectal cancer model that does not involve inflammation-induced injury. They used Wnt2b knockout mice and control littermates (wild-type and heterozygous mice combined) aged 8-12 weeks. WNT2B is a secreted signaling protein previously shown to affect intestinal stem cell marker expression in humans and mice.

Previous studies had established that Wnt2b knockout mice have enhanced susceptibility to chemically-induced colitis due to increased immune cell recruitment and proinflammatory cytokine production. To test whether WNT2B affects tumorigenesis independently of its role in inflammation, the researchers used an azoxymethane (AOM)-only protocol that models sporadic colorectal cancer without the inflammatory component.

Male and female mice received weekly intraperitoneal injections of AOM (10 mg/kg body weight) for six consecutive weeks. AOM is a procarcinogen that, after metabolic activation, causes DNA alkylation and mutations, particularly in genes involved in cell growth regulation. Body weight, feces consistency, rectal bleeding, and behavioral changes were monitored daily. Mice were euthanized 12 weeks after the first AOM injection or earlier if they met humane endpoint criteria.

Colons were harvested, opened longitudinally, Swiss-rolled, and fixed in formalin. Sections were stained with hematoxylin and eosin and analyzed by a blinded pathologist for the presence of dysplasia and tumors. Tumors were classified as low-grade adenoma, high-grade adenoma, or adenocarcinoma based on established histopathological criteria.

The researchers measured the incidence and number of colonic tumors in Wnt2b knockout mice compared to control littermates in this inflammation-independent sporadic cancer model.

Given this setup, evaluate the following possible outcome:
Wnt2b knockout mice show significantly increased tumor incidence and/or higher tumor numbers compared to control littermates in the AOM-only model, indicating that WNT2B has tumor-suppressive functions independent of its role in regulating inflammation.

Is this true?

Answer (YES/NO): YES